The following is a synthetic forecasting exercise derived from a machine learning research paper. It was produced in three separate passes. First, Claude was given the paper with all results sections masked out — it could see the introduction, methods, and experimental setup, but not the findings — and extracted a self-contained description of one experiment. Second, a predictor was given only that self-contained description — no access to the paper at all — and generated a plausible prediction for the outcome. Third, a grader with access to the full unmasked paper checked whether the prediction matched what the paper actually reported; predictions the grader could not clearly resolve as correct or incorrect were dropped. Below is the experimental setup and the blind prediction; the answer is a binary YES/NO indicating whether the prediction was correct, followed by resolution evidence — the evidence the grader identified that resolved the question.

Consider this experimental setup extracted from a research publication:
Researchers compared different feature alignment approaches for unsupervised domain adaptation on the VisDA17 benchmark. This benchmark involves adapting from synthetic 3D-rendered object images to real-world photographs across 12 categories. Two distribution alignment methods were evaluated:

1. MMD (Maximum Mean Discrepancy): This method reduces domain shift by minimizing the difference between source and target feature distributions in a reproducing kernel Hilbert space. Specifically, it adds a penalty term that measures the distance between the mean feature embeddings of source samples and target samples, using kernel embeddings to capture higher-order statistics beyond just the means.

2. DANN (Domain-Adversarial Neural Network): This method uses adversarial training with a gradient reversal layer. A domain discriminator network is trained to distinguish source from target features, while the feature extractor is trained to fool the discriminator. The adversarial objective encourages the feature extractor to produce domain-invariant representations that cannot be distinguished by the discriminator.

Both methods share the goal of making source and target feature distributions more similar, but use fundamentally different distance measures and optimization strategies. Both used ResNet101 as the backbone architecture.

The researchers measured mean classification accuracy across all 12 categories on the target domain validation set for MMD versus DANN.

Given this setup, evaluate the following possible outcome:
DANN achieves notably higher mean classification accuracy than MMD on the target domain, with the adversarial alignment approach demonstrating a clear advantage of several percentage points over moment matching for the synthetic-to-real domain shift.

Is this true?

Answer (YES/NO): NO